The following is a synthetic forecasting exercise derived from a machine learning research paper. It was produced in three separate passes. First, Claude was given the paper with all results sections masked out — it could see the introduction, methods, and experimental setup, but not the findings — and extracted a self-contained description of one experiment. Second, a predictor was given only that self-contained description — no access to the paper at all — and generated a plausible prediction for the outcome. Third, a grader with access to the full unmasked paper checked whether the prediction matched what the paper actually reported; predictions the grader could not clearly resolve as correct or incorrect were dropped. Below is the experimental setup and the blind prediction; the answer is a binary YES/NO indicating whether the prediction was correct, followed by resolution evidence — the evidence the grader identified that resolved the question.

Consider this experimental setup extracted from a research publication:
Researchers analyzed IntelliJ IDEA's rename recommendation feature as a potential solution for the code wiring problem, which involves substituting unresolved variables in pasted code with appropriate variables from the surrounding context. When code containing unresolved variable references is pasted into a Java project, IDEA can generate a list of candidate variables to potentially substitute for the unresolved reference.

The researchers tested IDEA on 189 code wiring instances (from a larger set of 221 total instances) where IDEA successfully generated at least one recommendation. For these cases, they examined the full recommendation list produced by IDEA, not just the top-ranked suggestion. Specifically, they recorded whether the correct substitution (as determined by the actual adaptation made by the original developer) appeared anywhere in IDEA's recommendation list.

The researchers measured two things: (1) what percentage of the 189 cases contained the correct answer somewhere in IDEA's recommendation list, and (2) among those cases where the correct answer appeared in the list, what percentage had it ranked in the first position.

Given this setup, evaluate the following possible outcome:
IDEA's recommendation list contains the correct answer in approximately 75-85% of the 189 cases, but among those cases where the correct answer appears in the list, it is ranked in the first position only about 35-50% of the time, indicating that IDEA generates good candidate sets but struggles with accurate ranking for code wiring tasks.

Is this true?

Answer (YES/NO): YES